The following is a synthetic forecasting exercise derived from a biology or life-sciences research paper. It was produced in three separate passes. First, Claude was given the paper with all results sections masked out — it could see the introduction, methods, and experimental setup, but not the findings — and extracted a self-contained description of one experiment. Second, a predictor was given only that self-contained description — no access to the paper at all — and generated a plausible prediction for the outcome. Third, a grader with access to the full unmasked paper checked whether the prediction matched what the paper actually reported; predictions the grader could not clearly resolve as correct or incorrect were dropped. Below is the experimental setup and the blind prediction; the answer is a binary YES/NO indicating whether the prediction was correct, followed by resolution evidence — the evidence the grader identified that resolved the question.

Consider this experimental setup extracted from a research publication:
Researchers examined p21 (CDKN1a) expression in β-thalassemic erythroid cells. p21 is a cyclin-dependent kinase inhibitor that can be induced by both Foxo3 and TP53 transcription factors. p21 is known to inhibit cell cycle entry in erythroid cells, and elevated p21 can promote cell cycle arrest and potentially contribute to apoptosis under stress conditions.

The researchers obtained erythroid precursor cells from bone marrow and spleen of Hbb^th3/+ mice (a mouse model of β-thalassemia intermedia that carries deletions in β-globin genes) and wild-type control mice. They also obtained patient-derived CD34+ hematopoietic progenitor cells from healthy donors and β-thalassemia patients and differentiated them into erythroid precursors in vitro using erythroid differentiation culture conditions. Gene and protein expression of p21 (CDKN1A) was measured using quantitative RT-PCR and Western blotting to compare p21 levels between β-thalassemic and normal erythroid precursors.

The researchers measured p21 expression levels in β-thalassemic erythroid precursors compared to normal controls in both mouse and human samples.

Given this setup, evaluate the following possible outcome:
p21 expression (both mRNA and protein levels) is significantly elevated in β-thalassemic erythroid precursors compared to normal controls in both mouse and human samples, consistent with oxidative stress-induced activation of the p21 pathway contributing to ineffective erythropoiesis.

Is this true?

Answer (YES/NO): NO